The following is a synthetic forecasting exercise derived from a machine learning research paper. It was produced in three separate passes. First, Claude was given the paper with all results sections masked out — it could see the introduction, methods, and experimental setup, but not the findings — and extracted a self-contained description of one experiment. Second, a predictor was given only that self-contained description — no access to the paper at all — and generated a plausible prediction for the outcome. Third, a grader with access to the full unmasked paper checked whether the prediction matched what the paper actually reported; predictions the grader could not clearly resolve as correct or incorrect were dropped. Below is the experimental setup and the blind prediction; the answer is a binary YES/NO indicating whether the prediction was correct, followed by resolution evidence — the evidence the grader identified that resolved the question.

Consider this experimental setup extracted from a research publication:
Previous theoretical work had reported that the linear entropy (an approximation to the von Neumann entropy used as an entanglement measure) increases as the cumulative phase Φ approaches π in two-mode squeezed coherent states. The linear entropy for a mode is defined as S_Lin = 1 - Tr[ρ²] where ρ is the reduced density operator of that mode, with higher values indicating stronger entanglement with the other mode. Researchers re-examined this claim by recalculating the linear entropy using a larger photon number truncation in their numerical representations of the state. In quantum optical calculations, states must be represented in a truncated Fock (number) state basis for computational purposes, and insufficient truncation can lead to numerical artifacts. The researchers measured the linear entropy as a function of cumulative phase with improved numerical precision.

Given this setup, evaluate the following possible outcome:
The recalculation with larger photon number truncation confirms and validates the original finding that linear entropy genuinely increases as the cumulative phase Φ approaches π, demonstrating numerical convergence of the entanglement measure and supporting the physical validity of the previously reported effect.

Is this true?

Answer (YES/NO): NO